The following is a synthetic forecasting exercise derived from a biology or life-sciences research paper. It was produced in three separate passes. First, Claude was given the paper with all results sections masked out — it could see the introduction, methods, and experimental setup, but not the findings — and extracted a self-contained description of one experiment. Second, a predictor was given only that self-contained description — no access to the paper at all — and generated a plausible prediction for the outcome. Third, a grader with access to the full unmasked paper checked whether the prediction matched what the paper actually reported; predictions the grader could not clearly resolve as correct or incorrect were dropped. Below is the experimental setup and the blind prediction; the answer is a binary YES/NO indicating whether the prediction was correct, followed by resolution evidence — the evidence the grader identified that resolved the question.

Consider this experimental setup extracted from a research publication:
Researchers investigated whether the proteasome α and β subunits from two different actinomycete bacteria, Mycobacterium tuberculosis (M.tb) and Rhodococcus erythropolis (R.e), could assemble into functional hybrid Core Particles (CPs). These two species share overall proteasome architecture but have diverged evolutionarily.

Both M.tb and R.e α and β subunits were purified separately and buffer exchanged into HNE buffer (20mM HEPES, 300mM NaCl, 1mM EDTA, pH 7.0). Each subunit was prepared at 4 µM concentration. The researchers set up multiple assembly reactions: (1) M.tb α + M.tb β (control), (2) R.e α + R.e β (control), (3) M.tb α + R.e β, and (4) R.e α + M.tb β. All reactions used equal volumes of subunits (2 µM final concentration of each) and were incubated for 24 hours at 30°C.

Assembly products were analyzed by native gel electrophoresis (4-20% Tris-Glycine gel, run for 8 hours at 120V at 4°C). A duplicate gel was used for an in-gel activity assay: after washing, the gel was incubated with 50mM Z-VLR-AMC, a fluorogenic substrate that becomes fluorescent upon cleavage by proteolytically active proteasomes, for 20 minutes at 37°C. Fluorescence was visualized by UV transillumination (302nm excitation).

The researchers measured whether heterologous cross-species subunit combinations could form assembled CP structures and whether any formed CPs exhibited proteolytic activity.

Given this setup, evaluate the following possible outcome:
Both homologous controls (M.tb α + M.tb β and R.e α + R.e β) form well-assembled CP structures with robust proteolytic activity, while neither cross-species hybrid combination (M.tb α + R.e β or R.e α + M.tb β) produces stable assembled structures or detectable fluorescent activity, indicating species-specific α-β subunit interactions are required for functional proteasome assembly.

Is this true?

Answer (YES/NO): NO